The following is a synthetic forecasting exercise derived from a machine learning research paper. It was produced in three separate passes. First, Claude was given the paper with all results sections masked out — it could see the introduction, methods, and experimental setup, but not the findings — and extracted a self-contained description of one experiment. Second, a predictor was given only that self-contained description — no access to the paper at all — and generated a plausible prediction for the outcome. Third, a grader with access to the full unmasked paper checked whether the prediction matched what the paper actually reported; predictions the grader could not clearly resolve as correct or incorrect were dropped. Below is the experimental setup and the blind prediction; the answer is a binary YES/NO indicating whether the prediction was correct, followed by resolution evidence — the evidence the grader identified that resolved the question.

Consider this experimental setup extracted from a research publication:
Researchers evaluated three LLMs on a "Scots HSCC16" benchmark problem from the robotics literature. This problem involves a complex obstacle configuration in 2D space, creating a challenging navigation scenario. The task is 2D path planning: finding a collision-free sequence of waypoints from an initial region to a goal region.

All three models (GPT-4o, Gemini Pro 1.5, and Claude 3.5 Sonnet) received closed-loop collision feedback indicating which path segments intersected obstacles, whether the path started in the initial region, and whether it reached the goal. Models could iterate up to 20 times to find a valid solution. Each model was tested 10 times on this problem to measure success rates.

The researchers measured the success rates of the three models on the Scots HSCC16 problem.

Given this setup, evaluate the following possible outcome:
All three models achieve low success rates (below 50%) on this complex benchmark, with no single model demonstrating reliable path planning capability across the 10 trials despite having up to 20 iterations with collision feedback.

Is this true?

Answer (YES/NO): YES